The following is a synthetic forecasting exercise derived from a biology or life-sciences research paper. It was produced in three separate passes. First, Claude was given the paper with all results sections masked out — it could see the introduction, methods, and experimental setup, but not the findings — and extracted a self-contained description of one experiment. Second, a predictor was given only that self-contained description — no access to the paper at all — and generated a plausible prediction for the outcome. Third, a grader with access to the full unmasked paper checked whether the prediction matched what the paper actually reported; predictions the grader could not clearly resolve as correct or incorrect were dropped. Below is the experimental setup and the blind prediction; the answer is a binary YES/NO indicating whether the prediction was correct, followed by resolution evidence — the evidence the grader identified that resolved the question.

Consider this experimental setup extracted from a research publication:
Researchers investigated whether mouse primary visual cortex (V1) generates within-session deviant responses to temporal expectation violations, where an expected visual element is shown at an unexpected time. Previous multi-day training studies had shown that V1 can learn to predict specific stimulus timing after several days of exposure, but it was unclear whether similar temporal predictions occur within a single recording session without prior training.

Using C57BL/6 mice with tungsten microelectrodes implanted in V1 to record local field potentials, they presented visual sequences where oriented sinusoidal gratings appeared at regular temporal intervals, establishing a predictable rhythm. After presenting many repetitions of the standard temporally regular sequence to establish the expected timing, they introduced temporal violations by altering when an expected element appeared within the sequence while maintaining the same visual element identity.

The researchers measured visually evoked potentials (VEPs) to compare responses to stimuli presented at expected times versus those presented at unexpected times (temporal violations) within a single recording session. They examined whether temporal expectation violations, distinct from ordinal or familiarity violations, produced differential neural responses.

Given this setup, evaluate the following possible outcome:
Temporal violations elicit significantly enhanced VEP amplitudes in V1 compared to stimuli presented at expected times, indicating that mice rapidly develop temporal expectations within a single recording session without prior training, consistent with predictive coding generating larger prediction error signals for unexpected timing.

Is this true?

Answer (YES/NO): NO